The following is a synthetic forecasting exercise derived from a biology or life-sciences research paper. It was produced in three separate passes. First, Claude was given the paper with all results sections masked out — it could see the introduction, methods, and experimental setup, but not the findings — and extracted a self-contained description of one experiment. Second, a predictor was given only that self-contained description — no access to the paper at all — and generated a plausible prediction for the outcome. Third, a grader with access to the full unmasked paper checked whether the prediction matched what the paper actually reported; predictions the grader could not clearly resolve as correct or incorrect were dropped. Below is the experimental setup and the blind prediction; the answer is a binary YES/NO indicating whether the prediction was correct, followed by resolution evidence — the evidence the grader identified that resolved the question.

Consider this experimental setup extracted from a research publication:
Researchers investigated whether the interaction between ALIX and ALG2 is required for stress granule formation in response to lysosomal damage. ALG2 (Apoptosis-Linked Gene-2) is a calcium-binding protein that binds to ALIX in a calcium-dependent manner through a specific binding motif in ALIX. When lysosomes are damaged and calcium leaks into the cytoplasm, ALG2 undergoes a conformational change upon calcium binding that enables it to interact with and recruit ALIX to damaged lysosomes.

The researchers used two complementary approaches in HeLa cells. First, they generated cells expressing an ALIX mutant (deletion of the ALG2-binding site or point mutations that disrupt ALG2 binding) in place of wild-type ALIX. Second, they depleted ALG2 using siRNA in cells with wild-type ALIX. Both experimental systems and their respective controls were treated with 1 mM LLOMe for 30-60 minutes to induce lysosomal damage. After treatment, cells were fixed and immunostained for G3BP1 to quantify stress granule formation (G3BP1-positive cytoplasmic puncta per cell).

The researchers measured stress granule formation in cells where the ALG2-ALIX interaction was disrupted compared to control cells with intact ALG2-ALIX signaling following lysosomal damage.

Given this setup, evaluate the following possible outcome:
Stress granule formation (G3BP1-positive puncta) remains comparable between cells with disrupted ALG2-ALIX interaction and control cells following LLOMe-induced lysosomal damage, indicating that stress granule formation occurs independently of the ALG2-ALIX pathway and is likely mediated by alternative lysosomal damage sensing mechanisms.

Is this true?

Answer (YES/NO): NO